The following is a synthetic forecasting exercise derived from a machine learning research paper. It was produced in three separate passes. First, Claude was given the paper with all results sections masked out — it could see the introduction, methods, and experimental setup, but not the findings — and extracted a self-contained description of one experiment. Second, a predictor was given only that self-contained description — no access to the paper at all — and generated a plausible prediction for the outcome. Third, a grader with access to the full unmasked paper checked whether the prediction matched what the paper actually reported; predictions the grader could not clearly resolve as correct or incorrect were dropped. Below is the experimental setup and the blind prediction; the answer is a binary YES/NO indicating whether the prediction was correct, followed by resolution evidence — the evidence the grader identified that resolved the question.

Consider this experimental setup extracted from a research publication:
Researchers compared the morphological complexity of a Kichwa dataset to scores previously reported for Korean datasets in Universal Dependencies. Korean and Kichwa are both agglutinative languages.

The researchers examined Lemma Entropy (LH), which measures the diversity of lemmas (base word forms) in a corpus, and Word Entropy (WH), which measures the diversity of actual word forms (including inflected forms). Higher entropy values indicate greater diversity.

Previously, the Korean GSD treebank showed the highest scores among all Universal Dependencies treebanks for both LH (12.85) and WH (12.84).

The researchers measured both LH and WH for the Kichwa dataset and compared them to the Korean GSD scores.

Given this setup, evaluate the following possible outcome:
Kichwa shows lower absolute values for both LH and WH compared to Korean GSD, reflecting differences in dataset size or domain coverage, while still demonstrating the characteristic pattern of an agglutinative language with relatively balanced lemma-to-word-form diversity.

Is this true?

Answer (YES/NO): NO